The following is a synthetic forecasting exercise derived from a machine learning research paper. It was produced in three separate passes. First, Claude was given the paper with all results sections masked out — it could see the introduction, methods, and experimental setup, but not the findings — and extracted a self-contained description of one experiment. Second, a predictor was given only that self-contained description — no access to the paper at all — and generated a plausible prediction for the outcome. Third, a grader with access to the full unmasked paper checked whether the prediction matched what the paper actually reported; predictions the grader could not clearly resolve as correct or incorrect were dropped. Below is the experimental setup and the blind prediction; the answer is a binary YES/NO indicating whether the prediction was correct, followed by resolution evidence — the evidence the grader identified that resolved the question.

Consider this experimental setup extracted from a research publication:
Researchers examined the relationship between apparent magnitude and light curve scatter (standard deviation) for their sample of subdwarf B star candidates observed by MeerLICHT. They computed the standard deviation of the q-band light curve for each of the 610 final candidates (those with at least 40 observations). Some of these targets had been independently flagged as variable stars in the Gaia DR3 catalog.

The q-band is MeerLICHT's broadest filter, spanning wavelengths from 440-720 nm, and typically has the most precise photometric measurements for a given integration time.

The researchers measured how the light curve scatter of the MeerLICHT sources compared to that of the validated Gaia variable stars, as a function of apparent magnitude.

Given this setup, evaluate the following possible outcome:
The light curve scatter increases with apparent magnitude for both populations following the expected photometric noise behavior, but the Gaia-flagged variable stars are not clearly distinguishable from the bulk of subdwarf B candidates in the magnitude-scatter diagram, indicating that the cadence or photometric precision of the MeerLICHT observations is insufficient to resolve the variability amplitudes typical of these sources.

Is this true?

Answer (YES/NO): NO